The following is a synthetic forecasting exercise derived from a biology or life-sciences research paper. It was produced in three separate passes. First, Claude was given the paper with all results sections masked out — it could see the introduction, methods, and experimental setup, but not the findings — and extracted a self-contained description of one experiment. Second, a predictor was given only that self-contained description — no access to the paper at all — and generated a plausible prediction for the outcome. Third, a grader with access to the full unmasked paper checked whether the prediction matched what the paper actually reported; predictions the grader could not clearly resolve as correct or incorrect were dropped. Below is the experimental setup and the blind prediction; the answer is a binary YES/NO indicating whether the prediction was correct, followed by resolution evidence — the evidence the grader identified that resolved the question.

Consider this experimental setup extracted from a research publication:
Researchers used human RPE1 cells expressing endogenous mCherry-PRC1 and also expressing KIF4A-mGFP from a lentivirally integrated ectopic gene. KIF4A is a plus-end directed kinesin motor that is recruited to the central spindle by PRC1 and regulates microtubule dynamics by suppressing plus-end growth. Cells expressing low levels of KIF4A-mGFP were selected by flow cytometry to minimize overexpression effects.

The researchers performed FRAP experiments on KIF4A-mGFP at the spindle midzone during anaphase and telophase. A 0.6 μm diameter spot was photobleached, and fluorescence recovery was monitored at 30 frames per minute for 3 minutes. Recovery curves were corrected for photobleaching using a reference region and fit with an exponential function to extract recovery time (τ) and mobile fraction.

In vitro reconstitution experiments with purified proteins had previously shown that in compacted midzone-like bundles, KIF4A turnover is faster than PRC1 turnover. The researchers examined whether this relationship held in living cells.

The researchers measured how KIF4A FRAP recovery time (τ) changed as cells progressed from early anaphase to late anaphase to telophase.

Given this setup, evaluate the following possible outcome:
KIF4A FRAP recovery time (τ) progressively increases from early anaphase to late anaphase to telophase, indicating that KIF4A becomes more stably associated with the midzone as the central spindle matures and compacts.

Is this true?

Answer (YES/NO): YES